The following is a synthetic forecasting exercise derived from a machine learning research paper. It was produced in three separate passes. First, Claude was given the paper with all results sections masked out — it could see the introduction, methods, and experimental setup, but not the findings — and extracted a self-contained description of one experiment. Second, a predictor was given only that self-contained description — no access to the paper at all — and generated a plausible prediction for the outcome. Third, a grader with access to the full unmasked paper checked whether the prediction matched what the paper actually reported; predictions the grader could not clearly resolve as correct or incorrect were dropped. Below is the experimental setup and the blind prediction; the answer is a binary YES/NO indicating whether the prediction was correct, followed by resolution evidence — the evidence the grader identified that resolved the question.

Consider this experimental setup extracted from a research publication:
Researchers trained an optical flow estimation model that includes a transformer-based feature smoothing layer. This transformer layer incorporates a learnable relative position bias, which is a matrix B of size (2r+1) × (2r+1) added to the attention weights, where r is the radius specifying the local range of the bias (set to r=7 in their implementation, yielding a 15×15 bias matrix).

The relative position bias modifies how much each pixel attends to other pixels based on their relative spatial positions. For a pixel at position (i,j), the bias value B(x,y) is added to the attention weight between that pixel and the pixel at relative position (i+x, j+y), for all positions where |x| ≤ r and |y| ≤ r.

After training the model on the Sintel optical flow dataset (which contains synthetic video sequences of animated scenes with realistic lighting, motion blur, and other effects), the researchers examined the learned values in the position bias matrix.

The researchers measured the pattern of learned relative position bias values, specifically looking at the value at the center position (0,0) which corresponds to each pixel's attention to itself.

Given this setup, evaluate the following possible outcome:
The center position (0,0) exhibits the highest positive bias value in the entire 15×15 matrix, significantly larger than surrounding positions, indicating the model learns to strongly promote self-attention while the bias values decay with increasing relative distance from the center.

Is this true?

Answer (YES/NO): NO